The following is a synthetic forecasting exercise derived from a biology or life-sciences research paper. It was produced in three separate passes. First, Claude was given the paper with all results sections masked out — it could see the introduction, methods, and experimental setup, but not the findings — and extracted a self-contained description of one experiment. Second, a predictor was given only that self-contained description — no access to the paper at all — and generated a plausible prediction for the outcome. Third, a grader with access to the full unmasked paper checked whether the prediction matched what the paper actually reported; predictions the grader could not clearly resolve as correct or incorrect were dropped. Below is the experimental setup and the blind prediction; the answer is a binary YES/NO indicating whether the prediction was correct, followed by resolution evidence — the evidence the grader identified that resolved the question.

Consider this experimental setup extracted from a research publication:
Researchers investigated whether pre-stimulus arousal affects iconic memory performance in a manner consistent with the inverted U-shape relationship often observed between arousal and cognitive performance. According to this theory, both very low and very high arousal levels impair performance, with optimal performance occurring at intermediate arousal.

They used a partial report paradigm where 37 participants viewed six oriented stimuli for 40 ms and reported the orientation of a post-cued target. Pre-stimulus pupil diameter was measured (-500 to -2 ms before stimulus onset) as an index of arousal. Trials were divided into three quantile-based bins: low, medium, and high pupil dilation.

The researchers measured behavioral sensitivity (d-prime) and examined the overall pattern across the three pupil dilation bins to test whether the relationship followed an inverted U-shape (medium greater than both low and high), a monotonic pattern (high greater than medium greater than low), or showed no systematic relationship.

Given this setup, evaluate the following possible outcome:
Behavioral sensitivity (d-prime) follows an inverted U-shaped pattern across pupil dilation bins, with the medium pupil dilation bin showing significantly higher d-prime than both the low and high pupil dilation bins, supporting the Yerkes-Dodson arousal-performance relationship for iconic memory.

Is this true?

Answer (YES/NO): NO